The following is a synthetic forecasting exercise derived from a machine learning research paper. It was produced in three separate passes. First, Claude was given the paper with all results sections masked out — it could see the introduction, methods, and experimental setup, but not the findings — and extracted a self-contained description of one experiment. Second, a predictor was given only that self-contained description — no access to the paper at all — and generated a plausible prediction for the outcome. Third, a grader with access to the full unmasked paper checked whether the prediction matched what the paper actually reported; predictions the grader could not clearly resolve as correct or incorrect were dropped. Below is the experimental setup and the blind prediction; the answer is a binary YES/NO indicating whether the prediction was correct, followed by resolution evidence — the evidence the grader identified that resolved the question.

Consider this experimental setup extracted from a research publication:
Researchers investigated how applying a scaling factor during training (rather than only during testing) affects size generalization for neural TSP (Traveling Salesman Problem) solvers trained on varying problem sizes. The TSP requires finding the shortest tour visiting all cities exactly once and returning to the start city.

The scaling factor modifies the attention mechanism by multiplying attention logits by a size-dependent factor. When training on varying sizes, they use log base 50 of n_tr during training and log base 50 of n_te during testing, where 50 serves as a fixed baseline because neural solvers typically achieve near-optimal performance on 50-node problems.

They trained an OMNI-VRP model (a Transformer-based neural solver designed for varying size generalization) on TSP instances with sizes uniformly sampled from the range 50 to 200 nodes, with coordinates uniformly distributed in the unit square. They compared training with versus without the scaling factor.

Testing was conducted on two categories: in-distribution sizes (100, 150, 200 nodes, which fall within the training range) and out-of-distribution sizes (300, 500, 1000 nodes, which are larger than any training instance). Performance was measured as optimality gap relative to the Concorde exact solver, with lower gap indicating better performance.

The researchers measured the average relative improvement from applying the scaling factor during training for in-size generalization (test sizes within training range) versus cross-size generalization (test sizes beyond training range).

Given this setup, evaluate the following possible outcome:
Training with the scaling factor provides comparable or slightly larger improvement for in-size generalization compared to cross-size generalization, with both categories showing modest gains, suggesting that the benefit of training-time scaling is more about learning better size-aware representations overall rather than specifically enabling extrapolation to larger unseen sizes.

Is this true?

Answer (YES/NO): YES